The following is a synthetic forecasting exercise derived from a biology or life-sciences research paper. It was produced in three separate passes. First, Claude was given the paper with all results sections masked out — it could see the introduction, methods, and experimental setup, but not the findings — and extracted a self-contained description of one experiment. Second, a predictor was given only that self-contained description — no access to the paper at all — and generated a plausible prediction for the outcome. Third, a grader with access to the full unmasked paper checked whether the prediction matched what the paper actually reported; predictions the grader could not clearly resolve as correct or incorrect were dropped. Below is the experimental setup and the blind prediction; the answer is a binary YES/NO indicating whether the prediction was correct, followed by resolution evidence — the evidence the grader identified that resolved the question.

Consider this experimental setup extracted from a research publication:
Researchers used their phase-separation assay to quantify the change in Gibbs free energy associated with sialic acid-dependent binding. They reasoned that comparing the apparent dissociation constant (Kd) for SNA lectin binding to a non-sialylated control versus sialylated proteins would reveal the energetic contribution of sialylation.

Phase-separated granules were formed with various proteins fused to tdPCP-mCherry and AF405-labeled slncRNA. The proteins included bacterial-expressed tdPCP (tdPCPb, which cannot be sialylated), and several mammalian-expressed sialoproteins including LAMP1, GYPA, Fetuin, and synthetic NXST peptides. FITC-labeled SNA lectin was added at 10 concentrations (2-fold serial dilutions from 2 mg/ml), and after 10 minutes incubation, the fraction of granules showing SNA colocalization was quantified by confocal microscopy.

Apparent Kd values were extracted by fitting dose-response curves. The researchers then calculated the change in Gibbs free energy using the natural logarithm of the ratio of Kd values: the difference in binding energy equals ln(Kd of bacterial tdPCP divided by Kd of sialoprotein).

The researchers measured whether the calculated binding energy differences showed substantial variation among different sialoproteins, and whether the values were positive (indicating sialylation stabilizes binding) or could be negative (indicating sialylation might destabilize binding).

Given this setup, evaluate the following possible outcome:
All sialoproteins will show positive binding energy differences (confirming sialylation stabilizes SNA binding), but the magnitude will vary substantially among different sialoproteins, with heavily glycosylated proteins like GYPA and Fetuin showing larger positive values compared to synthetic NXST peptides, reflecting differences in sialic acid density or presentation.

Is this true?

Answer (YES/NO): NO